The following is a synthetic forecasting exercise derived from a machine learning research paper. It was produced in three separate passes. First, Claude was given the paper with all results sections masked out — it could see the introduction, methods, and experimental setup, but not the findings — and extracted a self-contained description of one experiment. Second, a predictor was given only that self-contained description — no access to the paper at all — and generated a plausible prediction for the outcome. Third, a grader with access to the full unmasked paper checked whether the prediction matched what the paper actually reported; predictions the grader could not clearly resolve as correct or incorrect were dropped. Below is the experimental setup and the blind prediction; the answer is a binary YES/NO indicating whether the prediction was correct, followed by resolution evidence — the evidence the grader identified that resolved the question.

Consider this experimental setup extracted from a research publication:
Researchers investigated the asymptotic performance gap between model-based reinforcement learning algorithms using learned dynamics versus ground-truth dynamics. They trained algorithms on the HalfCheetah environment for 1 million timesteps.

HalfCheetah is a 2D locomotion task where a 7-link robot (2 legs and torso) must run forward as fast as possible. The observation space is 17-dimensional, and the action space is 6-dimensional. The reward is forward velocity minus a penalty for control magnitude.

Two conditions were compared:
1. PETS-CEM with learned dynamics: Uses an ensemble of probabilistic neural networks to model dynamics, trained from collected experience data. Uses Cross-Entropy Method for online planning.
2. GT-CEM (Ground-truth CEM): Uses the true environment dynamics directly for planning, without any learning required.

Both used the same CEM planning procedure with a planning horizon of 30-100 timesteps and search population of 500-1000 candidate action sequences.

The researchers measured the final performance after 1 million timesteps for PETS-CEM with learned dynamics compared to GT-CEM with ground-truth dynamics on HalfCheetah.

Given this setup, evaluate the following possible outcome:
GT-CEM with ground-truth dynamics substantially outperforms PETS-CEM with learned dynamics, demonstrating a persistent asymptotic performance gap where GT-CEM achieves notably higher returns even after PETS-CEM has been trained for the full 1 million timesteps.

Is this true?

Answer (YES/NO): YES